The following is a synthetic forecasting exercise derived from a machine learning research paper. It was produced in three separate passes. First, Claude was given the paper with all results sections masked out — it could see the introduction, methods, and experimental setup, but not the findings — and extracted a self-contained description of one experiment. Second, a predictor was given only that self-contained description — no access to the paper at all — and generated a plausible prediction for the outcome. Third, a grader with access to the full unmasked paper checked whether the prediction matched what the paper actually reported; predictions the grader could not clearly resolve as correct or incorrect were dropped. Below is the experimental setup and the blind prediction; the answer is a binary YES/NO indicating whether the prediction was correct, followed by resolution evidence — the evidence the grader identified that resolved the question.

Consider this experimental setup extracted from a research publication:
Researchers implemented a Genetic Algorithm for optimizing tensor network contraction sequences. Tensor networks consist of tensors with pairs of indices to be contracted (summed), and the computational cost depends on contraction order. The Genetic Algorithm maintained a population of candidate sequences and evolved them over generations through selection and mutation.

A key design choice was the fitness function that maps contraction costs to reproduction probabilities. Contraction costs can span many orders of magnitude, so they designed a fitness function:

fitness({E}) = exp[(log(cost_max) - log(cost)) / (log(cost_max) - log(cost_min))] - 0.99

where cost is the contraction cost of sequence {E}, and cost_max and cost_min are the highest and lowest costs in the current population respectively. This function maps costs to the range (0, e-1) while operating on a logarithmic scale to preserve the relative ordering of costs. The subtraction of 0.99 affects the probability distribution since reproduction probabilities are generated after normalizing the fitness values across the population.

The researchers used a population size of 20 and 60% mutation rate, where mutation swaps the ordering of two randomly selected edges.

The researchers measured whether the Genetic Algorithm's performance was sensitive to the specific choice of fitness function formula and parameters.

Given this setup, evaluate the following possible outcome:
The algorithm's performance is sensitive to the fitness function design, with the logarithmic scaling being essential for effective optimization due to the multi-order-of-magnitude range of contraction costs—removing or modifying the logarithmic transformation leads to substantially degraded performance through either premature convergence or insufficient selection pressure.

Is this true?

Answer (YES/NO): NO